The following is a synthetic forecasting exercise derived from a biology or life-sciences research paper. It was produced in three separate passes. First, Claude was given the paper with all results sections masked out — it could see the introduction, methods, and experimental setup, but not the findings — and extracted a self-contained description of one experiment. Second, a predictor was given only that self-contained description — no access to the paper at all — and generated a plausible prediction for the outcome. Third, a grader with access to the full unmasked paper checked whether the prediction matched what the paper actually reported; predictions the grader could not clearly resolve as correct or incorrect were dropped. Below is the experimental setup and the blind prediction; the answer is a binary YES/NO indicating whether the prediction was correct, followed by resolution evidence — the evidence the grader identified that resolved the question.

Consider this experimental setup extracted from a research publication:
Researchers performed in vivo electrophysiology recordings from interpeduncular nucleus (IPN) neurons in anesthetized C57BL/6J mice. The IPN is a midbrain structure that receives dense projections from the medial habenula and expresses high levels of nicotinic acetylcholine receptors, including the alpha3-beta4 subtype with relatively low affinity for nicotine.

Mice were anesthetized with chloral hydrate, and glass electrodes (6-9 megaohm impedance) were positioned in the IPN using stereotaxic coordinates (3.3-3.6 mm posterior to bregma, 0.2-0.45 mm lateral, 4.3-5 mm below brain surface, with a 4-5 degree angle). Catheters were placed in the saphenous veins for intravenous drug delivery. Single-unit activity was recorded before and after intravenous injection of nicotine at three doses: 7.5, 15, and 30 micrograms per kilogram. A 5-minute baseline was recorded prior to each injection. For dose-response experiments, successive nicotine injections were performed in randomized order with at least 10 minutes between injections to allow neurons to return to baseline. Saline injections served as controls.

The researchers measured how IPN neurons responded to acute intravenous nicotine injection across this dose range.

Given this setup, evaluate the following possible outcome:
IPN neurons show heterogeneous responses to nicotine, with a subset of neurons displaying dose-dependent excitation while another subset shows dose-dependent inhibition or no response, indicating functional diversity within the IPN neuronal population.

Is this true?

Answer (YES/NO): YES